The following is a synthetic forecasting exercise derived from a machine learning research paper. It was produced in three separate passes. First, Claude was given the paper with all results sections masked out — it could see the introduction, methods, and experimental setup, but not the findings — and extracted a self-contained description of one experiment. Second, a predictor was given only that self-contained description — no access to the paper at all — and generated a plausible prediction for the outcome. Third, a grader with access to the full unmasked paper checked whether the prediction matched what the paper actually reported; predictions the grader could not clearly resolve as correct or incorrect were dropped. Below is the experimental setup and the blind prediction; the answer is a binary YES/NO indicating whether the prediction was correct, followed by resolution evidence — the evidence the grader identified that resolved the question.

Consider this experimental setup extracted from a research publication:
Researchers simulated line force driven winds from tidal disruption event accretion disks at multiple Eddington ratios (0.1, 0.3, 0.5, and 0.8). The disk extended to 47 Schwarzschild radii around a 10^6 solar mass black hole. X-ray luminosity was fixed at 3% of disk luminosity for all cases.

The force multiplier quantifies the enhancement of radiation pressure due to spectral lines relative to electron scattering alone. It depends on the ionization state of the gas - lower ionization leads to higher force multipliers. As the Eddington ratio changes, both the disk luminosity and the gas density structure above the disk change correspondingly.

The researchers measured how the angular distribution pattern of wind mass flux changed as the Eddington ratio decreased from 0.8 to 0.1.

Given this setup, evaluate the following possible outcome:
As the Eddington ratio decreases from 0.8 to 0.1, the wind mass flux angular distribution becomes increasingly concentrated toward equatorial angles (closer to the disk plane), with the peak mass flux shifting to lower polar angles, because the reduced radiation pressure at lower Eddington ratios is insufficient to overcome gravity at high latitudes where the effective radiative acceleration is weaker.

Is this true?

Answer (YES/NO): NO